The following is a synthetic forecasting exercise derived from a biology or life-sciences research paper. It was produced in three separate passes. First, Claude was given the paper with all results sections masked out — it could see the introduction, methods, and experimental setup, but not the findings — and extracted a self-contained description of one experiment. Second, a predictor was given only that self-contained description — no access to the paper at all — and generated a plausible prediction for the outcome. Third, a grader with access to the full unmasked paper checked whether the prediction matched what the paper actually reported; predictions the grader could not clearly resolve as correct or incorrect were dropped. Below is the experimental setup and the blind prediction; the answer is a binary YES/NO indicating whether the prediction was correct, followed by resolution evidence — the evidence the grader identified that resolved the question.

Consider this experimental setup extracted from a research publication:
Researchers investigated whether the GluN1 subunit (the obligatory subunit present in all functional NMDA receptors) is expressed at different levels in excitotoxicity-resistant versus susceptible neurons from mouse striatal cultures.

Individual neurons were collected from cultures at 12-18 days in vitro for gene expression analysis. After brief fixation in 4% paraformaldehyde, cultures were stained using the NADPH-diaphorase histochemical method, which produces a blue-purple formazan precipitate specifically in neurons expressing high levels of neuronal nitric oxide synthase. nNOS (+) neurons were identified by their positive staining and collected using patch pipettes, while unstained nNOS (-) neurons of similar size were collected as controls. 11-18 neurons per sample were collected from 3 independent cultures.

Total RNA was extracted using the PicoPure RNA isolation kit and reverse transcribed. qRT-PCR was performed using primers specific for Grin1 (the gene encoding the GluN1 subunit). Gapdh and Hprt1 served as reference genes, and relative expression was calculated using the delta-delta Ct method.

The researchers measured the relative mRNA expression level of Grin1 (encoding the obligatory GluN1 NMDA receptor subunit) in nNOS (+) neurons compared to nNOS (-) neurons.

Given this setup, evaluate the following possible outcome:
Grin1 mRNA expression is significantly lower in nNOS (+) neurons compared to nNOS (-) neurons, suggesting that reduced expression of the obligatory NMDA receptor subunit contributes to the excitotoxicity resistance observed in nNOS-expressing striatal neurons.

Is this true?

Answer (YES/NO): YES